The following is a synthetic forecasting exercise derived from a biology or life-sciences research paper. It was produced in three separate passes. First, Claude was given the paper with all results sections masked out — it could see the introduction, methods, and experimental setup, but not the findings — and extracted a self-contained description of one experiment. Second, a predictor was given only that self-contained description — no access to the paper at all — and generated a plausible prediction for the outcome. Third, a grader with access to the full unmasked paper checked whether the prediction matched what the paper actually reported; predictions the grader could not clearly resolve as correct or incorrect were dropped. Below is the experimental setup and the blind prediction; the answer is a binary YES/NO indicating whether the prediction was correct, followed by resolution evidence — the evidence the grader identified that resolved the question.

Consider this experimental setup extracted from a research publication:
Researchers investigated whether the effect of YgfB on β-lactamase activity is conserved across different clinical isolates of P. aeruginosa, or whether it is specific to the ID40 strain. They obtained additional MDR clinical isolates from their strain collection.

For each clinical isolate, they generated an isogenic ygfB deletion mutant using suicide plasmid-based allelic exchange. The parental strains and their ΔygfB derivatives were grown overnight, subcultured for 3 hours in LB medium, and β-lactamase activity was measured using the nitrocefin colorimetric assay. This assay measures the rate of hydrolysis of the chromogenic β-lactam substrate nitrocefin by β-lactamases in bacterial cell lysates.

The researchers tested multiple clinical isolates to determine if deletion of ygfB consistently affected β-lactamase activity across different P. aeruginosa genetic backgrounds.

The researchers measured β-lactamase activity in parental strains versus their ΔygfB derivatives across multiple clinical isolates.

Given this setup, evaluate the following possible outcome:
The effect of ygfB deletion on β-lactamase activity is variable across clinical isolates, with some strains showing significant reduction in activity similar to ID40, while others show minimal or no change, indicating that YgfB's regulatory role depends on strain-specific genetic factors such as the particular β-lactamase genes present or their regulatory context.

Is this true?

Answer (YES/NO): NO